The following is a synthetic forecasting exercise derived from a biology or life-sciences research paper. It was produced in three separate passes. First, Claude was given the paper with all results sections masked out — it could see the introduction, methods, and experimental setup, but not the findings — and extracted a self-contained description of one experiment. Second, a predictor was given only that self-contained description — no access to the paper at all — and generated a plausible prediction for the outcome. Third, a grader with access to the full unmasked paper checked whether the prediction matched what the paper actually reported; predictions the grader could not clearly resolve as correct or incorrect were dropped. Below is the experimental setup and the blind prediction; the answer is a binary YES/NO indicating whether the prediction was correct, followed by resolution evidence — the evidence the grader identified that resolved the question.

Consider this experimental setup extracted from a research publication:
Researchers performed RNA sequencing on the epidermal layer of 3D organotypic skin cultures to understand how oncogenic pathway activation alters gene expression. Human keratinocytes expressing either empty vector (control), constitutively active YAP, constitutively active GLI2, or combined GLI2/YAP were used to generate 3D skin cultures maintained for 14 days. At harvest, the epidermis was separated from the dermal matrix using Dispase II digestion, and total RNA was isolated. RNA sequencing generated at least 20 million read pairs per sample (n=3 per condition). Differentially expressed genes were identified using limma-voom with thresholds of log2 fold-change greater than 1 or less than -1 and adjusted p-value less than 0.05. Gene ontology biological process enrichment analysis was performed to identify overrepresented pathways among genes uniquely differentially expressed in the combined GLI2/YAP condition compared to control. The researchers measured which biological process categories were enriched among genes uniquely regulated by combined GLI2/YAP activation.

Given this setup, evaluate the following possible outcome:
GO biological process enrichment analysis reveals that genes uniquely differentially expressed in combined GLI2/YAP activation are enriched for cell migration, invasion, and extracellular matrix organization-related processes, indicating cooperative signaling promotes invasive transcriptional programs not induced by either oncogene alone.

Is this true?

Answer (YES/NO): NO